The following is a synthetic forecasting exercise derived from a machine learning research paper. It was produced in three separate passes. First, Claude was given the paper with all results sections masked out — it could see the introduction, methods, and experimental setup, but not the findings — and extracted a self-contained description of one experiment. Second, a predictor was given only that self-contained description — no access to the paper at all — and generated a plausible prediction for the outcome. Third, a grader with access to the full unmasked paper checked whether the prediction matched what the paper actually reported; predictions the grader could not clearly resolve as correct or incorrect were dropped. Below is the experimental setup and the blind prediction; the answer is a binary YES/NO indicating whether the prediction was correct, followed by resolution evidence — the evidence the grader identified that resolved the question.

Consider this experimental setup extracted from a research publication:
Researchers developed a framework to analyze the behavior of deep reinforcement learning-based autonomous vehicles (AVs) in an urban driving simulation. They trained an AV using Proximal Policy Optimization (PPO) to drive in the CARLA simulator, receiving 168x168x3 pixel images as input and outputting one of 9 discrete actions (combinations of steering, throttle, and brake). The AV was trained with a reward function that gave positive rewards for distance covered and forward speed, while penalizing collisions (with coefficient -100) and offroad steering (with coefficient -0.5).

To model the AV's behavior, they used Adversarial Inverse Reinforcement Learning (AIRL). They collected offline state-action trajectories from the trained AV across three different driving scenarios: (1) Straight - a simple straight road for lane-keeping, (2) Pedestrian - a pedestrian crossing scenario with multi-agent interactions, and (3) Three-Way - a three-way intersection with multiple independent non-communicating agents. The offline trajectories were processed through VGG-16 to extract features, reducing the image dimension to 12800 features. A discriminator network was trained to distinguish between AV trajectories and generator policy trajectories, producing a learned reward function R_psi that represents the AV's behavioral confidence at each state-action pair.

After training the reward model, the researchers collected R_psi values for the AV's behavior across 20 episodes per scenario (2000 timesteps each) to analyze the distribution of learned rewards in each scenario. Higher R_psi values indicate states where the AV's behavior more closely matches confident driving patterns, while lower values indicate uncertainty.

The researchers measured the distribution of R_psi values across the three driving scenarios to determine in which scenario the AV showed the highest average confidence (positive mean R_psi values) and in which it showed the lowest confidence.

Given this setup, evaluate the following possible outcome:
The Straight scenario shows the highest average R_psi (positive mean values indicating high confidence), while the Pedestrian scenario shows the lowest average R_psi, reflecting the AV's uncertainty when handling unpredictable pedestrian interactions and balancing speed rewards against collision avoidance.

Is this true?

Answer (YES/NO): NO